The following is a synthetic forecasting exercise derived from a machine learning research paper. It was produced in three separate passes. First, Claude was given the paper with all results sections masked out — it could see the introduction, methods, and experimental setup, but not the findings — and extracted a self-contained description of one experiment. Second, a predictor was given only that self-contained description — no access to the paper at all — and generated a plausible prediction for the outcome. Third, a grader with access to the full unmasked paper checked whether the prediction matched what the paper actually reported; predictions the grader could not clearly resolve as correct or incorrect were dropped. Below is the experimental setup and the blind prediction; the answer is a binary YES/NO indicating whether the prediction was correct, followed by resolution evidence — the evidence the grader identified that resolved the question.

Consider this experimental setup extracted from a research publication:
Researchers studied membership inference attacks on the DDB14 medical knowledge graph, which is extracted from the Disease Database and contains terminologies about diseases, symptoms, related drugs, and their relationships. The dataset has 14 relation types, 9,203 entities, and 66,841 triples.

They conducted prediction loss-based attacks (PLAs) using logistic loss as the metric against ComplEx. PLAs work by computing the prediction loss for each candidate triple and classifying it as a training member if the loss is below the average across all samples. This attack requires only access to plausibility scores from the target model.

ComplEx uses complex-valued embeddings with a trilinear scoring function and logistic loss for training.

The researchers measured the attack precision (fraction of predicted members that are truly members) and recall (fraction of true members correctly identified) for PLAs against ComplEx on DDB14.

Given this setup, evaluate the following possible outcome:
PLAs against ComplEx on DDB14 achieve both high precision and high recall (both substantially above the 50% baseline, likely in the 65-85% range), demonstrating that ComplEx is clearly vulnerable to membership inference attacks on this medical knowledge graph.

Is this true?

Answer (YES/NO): NO